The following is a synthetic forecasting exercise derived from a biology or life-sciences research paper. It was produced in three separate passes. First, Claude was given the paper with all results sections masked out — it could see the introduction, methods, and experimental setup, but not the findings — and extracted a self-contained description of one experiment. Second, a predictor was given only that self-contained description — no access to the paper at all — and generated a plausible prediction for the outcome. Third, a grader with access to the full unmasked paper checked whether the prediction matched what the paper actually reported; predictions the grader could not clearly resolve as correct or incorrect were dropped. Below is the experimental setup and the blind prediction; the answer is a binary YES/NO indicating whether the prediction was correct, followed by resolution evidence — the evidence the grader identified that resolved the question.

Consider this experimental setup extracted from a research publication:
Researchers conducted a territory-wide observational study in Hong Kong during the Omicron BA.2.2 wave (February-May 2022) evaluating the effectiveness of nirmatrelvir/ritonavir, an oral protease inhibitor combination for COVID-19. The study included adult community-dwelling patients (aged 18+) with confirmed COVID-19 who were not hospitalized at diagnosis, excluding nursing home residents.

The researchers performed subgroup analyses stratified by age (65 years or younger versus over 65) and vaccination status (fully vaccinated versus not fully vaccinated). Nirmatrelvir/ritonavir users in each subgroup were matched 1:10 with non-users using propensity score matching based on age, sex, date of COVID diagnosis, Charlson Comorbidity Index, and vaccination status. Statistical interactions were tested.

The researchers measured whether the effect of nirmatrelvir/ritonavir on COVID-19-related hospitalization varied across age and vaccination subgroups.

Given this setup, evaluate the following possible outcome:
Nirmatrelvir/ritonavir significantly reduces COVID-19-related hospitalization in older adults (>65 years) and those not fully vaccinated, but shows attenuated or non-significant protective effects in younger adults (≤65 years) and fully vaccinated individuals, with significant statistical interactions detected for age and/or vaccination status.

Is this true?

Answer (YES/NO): NO